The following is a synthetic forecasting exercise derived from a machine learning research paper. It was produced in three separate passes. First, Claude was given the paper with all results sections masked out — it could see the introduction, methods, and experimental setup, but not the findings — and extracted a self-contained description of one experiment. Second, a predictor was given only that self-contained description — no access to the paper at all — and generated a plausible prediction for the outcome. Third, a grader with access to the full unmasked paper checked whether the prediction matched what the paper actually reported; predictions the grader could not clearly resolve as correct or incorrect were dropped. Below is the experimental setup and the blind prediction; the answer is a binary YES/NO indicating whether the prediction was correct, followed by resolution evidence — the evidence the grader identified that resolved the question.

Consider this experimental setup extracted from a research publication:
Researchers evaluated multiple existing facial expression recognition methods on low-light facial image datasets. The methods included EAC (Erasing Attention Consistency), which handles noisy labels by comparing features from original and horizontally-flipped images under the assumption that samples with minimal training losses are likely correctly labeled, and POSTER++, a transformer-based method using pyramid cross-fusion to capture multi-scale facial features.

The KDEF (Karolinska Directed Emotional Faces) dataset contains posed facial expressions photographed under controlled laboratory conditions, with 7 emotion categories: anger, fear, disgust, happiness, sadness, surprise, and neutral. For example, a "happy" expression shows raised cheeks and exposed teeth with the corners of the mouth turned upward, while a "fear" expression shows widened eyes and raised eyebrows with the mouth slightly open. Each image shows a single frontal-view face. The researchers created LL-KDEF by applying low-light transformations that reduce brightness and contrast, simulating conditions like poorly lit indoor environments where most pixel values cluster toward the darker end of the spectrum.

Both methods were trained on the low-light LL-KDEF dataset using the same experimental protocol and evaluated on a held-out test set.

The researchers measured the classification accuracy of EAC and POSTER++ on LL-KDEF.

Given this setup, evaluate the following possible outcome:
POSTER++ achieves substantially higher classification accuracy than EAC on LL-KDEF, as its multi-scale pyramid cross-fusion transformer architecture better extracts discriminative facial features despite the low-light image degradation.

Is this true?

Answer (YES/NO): YES